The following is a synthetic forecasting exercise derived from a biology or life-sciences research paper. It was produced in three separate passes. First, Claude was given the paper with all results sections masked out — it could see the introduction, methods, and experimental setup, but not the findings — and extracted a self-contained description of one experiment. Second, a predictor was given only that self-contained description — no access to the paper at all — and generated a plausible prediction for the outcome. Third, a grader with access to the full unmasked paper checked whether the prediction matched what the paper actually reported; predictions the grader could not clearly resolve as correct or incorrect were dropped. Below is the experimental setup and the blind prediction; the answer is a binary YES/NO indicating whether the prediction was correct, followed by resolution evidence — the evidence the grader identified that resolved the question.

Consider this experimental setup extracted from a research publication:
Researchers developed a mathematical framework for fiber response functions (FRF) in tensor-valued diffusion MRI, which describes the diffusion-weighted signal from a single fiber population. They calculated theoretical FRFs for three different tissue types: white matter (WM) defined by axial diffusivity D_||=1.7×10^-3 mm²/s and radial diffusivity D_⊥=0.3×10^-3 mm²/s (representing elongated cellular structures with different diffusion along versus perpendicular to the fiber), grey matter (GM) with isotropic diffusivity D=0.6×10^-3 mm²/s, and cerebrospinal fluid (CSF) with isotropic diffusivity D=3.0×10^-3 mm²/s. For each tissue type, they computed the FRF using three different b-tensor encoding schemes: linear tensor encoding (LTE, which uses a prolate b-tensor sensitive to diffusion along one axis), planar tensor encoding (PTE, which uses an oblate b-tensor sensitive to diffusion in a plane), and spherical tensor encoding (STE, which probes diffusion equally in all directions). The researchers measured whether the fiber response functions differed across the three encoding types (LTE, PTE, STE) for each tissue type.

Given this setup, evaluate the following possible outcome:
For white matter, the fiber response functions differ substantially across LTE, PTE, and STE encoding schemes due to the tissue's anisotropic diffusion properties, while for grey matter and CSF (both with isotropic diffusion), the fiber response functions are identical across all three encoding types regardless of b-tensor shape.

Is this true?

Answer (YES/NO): YES